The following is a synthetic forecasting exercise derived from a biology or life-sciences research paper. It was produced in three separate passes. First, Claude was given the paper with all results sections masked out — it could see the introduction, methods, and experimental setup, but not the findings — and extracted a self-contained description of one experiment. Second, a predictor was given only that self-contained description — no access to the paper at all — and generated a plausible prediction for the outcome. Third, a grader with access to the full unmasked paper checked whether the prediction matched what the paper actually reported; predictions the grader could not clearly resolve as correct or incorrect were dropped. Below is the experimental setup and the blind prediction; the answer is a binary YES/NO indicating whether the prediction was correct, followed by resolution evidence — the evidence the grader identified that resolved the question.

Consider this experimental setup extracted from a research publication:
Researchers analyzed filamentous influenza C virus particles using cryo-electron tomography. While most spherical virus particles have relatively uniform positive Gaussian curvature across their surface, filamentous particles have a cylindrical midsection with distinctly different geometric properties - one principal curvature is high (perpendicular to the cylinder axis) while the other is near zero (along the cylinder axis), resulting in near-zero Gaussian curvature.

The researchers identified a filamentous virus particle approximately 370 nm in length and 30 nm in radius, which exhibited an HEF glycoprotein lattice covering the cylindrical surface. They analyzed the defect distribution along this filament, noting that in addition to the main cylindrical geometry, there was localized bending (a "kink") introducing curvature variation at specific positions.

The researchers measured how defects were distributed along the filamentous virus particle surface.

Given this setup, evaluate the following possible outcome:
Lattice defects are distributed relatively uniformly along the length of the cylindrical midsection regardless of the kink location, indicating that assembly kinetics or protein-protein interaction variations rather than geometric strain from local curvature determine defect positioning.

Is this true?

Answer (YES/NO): NO